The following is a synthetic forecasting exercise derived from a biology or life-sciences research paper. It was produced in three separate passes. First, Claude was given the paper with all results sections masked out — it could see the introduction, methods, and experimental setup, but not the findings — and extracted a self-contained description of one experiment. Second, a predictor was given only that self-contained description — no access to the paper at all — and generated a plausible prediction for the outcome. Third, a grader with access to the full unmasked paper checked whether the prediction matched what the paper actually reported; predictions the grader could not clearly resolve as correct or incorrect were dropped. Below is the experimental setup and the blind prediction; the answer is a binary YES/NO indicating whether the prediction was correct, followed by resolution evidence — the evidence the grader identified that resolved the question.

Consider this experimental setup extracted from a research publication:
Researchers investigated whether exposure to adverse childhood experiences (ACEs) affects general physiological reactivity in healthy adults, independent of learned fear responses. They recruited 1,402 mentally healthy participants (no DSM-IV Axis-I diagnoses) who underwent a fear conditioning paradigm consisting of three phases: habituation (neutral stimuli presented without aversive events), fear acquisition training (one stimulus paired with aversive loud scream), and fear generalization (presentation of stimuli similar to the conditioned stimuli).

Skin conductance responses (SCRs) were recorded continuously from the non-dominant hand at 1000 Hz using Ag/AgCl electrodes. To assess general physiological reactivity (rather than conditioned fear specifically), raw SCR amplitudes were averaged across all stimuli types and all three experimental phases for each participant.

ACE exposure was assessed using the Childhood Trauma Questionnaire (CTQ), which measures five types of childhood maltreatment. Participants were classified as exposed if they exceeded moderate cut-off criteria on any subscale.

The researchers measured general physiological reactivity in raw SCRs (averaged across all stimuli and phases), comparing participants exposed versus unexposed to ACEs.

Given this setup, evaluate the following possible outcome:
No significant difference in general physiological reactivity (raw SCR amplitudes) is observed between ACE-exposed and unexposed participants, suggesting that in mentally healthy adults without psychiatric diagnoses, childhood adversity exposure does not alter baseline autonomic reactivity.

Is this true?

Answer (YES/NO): NO